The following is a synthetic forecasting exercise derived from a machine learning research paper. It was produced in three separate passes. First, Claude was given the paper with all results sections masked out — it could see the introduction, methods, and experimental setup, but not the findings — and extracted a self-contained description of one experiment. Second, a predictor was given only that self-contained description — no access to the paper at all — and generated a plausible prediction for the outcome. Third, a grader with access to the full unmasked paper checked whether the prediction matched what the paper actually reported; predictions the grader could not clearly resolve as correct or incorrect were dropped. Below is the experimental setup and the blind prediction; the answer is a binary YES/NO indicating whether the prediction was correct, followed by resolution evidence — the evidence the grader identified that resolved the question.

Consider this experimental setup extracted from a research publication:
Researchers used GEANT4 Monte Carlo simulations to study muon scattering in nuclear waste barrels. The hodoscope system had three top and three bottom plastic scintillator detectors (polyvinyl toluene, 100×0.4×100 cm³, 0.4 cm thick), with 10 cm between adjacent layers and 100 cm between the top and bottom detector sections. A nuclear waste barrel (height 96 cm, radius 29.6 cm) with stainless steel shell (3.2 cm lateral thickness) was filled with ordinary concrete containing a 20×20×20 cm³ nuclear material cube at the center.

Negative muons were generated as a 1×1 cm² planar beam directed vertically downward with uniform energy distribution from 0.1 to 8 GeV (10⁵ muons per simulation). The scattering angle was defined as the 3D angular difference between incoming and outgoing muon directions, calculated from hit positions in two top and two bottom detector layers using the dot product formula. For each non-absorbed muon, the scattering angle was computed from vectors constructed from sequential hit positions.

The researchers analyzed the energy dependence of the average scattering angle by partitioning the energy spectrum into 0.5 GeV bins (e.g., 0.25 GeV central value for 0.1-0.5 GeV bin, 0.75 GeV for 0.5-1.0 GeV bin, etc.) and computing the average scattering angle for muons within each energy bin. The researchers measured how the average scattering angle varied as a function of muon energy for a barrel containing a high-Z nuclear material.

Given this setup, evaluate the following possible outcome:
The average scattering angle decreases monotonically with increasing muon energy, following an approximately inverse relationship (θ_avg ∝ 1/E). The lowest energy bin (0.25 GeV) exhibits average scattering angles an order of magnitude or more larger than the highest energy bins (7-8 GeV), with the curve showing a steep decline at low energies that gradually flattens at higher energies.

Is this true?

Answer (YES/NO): NO